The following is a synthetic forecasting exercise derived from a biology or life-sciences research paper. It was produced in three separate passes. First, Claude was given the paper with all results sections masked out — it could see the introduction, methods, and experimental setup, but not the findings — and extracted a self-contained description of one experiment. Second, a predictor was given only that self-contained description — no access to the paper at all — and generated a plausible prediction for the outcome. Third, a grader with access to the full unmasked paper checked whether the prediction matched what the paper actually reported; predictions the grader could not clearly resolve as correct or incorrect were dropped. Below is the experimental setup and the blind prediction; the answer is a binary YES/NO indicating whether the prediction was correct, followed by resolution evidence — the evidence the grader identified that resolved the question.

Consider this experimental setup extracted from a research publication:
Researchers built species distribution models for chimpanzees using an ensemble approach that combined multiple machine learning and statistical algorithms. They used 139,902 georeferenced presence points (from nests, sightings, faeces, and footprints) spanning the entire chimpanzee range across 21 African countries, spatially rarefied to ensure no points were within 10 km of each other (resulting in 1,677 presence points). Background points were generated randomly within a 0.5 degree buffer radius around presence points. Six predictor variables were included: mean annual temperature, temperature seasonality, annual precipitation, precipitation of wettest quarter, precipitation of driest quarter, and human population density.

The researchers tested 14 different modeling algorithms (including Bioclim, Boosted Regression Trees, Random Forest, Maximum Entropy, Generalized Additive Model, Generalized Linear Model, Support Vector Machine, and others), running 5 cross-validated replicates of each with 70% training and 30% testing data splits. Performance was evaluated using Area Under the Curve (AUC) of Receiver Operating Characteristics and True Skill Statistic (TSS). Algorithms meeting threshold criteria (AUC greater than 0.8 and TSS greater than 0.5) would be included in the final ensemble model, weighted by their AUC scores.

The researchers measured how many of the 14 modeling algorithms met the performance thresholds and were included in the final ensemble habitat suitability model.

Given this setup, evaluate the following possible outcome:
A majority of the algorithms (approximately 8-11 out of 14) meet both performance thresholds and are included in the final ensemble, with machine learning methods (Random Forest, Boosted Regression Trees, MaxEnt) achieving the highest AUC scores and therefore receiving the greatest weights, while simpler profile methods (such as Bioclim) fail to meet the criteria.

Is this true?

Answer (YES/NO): NO